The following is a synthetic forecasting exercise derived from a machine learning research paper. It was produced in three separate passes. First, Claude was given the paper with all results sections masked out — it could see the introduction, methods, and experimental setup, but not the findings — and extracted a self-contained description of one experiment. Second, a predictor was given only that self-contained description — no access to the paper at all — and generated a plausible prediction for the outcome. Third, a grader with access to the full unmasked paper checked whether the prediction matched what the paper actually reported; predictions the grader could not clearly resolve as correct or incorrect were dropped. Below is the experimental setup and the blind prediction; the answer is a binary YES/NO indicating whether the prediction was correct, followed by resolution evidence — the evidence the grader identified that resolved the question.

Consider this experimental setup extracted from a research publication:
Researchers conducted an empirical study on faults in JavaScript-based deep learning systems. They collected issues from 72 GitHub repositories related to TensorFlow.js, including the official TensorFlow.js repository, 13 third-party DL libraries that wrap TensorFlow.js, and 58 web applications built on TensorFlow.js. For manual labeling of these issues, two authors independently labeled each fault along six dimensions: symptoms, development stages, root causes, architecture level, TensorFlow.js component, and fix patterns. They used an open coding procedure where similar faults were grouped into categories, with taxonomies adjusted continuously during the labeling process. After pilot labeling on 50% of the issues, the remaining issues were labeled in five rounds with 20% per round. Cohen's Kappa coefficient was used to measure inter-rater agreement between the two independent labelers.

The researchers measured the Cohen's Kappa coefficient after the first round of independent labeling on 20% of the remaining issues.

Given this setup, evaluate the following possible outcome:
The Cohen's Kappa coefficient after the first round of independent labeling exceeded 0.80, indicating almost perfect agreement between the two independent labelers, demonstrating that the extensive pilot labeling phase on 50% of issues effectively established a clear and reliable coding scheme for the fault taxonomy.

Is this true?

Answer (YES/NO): NO